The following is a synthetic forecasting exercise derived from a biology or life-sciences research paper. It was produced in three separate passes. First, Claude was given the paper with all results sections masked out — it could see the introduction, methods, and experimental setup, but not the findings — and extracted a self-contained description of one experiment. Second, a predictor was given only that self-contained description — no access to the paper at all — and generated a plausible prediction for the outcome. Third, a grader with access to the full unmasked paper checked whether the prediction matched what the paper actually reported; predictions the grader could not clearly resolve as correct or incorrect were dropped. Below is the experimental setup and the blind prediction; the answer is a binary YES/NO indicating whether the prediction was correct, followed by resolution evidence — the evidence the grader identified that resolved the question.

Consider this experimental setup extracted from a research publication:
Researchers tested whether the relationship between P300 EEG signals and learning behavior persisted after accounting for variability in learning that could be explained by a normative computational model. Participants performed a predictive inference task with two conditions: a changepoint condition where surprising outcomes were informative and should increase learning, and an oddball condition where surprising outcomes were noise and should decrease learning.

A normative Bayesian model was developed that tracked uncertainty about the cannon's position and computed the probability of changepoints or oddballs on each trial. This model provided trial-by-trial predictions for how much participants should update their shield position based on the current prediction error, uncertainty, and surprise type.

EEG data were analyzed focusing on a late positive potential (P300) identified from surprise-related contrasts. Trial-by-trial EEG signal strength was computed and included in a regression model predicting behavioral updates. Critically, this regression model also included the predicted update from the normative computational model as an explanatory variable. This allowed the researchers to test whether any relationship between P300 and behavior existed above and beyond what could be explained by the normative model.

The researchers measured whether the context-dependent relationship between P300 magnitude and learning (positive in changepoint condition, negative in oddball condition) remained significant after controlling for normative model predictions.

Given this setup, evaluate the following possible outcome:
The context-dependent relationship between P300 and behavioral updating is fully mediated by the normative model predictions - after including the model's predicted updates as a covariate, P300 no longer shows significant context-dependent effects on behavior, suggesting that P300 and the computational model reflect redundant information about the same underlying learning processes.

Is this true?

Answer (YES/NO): NO